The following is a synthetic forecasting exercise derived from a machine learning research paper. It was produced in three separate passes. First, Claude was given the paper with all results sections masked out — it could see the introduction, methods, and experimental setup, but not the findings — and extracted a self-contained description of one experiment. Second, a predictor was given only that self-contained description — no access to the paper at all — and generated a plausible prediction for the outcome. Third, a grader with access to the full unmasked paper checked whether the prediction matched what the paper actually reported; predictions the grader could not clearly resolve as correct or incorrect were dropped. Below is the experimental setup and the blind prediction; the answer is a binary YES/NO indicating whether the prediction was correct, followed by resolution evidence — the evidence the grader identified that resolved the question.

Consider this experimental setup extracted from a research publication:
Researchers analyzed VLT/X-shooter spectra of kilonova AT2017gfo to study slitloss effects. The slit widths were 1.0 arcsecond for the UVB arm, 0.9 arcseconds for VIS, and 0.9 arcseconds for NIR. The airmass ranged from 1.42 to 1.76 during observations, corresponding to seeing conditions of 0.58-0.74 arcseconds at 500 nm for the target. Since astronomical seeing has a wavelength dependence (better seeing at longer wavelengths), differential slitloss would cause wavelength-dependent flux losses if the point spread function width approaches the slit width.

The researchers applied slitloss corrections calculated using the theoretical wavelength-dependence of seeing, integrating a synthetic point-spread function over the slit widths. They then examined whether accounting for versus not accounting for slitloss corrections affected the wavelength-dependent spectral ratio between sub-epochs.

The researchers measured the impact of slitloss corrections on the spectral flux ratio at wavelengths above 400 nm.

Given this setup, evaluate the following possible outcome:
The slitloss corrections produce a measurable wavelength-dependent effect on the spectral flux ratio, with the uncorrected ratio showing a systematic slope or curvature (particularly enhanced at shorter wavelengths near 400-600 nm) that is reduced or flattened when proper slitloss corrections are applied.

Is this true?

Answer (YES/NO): NO